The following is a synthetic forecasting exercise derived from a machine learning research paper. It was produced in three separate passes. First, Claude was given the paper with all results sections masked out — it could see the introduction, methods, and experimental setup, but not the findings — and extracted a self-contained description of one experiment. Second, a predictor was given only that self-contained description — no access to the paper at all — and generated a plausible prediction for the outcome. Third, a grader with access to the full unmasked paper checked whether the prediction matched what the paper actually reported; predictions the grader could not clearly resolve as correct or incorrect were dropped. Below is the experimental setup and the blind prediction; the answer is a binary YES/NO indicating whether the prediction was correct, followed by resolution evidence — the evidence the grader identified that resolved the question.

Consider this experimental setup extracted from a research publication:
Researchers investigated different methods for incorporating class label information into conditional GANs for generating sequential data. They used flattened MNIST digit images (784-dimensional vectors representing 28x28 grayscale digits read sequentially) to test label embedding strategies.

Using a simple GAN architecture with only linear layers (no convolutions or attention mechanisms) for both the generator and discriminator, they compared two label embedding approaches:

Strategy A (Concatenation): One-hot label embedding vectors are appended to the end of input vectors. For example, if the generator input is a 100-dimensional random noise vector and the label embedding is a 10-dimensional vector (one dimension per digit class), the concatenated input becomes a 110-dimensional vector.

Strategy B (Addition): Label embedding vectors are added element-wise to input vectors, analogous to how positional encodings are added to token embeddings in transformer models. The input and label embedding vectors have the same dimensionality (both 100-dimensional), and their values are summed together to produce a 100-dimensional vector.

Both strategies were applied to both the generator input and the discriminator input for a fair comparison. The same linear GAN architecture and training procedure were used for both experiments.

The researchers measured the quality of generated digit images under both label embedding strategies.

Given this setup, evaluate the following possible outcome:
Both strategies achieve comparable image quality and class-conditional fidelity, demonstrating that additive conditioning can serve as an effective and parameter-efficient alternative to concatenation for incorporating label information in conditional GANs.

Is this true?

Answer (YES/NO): NO